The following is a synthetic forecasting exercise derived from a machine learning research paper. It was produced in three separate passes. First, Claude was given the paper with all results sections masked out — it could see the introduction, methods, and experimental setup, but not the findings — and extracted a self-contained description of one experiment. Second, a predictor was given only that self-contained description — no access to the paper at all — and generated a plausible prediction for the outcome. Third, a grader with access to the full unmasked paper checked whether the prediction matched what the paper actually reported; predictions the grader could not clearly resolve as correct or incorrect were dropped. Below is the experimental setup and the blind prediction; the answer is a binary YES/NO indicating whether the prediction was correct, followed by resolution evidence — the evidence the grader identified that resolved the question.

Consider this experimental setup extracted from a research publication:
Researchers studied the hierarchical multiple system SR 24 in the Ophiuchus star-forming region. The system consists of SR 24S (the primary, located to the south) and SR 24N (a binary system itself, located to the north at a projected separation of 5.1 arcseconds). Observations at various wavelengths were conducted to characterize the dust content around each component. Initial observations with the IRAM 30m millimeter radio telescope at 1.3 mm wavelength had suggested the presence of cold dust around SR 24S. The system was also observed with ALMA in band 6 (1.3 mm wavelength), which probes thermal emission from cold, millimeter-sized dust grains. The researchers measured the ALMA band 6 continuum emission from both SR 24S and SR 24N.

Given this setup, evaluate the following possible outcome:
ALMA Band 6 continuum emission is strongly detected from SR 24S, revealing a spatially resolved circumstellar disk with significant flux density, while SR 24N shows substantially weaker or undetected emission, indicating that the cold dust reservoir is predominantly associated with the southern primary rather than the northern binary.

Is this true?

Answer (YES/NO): YES